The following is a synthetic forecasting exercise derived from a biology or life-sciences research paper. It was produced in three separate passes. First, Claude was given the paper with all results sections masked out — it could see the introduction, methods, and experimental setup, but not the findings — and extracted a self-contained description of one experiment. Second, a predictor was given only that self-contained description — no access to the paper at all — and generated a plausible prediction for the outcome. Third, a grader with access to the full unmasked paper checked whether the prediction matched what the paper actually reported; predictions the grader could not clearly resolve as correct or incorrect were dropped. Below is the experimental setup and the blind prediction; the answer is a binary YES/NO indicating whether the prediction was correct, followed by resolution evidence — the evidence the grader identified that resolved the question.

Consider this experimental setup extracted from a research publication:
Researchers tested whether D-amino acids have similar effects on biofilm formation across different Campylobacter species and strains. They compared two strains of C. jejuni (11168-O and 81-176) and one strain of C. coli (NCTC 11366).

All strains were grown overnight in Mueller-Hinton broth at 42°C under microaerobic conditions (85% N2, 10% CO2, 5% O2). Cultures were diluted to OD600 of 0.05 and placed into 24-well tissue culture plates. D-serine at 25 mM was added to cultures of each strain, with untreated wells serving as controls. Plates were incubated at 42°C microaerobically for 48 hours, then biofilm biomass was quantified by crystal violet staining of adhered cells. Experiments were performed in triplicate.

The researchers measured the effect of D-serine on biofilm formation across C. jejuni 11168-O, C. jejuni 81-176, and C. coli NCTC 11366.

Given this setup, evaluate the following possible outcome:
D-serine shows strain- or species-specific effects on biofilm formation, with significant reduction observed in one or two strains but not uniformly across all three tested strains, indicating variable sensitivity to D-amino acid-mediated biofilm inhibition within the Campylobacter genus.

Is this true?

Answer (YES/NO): YES